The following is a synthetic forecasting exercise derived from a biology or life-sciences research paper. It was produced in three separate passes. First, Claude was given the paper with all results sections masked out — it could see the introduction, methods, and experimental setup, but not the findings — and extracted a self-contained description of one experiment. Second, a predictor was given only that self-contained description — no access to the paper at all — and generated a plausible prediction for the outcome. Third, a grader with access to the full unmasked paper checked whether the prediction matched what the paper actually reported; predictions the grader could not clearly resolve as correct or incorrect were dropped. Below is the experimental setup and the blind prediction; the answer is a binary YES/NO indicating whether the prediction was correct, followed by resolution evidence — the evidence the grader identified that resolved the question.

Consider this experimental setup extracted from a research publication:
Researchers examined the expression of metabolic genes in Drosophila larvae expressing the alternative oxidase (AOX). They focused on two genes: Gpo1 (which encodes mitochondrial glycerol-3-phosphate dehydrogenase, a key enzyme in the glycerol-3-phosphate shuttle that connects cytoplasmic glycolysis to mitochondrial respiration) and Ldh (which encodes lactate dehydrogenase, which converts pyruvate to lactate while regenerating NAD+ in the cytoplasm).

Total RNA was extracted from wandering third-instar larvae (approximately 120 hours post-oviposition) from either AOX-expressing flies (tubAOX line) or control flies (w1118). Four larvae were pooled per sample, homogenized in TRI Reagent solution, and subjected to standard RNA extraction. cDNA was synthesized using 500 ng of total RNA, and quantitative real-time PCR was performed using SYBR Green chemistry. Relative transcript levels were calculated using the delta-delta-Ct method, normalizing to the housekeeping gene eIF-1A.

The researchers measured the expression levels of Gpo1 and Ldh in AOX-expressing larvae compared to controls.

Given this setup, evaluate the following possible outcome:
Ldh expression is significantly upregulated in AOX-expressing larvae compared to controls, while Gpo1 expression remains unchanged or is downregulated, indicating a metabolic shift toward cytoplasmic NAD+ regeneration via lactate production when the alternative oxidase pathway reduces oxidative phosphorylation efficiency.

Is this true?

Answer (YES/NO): NO